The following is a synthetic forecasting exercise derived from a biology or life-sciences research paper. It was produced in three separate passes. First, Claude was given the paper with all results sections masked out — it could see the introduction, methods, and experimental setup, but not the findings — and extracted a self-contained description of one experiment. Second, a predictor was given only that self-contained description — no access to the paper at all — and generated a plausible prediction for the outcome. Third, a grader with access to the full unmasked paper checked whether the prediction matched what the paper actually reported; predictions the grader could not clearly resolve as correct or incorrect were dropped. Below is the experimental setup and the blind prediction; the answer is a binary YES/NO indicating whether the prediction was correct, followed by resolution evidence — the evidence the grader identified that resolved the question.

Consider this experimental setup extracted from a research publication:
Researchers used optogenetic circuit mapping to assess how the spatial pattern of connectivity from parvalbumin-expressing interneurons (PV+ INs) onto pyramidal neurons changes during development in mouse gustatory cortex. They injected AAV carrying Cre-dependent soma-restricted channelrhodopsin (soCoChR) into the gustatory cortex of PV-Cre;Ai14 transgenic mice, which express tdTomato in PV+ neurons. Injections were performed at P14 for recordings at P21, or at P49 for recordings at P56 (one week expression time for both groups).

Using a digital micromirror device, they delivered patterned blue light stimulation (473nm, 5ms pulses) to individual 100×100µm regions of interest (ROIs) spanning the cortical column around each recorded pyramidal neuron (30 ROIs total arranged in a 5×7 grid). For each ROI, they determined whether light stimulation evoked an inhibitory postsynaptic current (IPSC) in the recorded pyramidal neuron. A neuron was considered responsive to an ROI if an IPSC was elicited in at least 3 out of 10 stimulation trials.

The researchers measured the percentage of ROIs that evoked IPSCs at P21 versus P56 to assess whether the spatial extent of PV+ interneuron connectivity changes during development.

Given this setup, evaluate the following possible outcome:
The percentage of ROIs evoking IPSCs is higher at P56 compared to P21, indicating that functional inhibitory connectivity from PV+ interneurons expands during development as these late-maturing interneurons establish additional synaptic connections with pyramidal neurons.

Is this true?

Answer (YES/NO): NO